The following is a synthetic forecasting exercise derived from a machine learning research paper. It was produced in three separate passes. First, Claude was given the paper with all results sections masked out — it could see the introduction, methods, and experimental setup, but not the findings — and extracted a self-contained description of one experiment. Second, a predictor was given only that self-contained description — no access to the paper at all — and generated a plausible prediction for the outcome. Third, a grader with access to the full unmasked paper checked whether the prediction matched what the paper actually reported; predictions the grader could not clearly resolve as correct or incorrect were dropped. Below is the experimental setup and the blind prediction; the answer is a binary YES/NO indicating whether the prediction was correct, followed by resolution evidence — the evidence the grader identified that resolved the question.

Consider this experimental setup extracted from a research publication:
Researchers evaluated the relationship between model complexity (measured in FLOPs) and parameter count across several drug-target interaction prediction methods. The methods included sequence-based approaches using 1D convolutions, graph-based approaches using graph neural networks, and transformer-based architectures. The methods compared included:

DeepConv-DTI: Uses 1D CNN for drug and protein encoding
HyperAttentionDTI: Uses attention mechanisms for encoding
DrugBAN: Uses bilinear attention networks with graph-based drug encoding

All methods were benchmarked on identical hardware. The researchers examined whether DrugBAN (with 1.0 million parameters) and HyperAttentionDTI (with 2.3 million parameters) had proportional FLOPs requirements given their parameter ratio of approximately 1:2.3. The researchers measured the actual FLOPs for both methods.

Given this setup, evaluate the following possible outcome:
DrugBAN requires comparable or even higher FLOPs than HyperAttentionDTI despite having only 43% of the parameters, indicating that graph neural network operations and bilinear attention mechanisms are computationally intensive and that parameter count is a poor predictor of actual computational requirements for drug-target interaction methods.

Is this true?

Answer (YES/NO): NO